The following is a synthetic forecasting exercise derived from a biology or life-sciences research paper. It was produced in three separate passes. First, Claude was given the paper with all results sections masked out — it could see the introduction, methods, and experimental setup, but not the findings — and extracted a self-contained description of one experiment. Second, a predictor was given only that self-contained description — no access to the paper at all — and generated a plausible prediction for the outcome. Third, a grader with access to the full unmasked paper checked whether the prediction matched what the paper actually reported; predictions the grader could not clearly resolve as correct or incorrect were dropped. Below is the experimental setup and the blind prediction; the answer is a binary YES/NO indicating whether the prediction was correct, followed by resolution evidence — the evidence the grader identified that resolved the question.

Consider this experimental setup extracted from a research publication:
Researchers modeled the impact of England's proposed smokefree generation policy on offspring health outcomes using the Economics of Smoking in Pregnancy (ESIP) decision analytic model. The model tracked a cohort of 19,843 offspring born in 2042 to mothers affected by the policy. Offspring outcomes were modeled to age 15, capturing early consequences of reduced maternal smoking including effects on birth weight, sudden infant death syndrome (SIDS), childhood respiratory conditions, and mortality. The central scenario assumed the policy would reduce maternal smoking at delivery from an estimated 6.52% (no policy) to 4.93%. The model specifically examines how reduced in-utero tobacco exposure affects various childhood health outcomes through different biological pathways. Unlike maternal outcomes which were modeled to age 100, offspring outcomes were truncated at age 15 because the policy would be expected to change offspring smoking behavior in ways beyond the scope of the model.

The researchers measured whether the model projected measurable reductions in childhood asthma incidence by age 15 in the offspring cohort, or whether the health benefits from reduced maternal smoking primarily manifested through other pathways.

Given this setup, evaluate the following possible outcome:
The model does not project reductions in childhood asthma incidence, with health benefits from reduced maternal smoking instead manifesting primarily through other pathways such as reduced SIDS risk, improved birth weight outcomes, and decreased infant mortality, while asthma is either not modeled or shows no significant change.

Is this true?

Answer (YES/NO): NO